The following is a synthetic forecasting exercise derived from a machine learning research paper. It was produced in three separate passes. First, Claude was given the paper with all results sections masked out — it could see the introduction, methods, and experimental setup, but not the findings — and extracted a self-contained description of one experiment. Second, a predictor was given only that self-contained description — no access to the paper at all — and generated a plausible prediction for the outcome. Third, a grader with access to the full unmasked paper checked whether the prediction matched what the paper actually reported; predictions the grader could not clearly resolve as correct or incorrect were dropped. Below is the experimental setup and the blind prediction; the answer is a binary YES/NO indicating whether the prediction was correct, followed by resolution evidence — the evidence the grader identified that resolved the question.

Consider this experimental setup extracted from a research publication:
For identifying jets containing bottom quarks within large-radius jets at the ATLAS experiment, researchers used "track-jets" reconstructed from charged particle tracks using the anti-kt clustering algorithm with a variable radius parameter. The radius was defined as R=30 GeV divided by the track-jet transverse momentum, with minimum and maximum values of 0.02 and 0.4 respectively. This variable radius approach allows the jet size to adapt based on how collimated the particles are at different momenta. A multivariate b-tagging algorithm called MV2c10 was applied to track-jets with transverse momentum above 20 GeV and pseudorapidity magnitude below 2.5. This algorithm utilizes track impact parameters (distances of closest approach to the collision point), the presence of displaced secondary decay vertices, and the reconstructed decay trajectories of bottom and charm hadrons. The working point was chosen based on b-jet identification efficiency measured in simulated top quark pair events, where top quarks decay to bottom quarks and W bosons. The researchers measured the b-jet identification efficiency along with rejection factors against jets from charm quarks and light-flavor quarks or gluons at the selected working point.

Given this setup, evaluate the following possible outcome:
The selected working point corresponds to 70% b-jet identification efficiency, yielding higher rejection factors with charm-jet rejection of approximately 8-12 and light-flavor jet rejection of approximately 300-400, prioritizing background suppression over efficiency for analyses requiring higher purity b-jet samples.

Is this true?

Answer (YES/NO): NO